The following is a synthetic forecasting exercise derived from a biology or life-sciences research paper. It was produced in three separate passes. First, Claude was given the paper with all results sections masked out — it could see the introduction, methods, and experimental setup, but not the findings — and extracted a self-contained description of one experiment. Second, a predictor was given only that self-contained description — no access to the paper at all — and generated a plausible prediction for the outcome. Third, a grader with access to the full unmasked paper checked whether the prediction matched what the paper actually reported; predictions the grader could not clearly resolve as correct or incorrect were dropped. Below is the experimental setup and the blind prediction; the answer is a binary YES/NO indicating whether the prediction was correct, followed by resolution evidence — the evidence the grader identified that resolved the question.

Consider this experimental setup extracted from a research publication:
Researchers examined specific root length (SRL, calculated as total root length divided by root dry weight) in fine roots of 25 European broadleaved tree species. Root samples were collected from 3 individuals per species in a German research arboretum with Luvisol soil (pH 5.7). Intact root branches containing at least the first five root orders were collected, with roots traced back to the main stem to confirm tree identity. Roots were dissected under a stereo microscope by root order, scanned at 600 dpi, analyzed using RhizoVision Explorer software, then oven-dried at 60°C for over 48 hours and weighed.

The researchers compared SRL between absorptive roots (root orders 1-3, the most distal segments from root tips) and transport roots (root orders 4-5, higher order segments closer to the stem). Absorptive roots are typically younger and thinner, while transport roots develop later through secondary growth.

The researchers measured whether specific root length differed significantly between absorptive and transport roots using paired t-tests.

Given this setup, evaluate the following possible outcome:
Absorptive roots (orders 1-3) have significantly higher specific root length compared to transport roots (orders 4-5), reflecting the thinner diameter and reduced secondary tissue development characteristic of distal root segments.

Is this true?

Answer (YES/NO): YES